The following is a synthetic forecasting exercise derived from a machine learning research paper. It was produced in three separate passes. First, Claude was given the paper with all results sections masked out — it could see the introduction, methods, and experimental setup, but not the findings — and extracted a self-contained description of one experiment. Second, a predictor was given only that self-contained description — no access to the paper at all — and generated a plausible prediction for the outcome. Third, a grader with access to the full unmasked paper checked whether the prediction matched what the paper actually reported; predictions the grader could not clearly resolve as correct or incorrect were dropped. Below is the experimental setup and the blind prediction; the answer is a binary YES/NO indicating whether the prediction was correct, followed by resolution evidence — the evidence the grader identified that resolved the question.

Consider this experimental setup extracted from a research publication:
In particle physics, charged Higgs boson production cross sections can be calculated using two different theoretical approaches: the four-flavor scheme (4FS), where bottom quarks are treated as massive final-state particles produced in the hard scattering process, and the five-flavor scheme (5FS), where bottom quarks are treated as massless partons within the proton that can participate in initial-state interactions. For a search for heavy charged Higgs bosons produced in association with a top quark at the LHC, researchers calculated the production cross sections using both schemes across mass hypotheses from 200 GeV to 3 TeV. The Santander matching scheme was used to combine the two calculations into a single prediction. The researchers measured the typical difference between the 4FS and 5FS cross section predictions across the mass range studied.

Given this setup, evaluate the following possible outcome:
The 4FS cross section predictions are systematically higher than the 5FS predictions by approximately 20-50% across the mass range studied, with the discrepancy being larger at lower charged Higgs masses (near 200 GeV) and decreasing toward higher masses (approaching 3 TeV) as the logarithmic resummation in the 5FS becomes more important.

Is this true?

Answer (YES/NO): NO